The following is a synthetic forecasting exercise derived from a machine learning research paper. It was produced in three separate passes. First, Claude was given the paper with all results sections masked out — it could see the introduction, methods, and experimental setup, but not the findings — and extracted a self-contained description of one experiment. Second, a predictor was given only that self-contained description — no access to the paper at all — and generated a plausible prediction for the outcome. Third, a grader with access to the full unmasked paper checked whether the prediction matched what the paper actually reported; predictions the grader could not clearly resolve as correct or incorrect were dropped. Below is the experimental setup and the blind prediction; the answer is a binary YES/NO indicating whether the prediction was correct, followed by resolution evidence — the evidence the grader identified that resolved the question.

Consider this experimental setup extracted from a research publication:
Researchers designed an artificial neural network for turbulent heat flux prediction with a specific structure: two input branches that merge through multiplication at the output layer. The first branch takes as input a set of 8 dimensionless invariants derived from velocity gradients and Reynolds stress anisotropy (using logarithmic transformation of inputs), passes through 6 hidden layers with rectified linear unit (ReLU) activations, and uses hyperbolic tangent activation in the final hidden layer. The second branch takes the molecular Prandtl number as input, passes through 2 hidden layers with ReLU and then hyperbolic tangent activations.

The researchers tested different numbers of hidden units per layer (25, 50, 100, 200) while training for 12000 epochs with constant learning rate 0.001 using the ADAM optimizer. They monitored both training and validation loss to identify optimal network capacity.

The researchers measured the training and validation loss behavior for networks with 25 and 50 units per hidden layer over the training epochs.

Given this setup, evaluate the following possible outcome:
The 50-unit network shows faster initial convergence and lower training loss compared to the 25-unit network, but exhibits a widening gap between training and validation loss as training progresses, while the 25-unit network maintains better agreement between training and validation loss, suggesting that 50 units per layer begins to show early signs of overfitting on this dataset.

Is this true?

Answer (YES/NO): NO